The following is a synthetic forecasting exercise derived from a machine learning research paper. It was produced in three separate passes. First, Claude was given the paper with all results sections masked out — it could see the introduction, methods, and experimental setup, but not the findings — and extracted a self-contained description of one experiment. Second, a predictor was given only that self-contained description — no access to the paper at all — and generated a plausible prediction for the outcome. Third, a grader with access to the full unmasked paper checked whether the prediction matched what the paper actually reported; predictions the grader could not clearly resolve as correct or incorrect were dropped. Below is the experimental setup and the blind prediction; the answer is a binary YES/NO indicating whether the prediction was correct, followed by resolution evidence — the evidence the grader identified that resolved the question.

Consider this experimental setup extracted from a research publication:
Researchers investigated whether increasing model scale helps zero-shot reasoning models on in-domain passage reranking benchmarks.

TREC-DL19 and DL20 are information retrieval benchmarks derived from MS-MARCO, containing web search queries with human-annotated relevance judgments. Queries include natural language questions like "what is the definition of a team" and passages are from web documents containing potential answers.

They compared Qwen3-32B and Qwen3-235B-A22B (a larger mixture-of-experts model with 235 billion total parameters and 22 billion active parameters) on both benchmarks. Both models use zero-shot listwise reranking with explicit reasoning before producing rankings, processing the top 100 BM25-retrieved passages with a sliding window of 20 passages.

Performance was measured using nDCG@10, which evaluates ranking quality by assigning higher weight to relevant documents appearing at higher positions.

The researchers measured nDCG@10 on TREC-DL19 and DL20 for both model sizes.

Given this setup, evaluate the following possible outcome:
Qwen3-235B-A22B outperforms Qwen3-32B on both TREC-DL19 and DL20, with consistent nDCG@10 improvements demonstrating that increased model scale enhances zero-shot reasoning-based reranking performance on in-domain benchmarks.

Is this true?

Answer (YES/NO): NO